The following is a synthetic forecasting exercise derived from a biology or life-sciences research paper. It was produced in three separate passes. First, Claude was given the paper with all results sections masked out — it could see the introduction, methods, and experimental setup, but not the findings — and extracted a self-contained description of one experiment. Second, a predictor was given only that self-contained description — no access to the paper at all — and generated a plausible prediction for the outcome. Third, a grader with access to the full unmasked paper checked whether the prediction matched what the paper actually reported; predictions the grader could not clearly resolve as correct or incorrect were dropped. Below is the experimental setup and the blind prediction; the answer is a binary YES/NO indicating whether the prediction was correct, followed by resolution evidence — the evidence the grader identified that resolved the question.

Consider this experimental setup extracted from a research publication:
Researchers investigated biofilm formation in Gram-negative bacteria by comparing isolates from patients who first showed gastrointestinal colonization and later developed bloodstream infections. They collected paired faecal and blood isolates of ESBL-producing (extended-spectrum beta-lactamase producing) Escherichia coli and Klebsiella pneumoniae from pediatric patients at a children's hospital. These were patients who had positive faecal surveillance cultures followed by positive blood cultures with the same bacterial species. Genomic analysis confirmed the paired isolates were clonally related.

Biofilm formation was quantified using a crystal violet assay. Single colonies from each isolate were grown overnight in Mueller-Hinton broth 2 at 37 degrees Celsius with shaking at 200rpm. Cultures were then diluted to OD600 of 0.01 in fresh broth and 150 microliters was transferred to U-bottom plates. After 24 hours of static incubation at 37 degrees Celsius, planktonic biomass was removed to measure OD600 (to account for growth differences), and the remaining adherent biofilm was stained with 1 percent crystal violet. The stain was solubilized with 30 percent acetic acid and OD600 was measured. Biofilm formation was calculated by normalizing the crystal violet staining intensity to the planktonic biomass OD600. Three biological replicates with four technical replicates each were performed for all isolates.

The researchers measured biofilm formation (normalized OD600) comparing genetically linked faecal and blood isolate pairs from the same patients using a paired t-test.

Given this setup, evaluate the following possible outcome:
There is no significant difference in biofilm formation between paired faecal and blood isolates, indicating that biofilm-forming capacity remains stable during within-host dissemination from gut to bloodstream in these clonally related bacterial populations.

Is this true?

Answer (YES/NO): NO